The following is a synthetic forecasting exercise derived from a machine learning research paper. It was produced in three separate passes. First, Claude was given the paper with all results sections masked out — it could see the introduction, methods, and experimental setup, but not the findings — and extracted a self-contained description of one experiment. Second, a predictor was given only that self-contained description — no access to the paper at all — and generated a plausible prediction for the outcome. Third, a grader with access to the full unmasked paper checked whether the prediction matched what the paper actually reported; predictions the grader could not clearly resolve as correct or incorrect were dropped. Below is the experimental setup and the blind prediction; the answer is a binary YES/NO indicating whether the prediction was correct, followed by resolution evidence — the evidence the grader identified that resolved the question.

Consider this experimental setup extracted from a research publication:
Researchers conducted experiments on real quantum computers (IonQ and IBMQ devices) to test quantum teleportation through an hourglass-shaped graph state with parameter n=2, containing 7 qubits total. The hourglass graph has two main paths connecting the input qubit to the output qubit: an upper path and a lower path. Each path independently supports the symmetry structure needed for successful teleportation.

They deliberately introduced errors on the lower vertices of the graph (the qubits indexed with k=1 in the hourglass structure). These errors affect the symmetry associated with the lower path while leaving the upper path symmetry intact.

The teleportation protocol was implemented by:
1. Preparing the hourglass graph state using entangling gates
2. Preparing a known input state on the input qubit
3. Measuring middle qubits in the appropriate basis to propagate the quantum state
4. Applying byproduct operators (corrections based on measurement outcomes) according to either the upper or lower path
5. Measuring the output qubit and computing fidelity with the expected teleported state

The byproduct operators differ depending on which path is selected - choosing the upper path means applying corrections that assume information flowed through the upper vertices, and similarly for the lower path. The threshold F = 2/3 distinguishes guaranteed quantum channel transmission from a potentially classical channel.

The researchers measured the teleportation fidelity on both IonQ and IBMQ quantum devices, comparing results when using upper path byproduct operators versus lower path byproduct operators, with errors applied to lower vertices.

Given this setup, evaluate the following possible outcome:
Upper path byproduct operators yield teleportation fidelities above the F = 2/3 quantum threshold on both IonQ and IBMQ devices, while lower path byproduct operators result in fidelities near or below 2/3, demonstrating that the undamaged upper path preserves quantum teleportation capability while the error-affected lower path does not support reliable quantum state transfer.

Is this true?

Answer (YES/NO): YES